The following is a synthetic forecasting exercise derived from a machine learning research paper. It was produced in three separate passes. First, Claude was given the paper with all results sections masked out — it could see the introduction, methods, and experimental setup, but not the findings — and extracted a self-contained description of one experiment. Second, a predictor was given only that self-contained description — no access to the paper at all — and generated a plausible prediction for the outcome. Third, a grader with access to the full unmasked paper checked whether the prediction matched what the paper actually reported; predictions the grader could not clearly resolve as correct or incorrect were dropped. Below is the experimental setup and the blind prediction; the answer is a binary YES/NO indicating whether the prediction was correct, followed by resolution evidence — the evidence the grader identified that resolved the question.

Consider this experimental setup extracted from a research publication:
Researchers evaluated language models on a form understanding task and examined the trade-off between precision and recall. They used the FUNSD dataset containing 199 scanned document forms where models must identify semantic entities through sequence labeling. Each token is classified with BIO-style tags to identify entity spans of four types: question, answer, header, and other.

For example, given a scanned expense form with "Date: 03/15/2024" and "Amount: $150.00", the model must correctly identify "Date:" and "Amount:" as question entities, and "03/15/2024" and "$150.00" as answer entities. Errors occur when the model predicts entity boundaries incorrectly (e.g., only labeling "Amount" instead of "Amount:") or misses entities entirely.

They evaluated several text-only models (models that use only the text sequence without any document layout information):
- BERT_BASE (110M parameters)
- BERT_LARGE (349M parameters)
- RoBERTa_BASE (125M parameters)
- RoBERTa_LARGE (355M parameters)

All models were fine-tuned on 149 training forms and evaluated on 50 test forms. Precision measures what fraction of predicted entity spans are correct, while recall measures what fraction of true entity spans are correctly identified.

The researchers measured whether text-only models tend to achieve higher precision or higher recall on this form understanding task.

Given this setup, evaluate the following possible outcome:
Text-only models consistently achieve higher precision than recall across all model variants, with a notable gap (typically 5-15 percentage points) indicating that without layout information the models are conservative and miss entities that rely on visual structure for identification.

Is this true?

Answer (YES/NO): NO